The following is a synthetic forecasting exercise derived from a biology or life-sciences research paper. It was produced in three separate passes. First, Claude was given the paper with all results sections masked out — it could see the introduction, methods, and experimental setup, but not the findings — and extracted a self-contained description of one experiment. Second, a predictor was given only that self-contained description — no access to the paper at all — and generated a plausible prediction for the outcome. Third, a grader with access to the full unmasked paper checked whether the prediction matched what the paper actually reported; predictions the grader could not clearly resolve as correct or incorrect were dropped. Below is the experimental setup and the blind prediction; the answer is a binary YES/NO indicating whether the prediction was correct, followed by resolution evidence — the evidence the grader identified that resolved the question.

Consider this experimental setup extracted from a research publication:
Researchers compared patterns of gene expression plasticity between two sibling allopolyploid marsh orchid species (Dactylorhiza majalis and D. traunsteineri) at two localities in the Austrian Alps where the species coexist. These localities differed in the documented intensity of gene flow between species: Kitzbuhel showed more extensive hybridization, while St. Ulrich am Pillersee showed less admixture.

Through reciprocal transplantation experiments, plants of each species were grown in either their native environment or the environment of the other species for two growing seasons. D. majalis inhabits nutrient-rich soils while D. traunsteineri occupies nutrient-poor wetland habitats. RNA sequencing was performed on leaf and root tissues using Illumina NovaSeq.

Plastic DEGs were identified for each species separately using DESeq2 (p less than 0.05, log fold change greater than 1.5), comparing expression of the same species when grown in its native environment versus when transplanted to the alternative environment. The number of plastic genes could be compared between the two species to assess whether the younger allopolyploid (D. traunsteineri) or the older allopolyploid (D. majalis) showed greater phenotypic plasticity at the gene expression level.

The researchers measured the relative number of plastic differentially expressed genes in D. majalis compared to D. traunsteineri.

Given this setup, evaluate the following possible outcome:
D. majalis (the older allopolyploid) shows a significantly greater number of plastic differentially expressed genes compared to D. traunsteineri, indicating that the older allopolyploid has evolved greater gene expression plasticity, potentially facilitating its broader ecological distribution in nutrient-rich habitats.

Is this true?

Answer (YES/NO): NO